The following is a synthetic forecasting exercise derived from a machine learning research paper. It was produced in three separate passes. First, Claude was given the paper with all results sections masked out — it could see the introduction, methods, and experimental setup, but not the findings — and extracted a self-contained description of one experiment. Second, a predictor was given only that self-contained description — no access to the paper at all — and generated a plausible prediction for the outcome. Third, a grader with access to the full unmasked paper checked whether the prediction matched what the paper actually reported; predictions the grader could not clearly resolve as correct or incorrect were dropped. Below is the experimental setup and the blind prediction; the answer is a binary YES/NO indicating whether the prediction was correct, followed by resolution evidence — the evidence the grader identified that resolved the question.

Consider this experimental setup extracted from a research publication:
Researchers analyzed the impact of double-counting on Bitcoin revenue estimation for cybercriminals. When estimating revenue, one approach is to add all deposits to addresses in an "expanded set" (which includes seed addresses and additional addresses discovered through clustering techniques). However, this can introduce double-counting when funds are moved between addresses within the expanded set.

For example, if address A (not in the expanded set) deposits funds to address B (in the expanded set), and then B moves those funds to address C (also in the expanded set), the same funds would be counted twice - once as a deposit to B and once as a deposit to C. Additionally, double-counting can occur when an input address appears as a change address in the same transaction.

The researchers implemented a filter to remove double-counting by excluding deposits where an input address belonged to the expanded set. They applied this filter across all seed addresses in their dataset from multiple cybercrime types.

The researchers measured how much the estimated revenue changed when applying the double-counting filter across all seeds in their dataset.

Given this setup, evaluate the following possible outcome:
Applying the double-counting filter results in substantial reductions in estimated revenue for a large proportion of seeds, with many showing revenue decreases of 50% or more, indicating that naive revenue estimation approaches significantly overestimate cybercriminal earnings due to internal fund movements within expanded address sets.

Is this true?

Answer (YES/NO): YES